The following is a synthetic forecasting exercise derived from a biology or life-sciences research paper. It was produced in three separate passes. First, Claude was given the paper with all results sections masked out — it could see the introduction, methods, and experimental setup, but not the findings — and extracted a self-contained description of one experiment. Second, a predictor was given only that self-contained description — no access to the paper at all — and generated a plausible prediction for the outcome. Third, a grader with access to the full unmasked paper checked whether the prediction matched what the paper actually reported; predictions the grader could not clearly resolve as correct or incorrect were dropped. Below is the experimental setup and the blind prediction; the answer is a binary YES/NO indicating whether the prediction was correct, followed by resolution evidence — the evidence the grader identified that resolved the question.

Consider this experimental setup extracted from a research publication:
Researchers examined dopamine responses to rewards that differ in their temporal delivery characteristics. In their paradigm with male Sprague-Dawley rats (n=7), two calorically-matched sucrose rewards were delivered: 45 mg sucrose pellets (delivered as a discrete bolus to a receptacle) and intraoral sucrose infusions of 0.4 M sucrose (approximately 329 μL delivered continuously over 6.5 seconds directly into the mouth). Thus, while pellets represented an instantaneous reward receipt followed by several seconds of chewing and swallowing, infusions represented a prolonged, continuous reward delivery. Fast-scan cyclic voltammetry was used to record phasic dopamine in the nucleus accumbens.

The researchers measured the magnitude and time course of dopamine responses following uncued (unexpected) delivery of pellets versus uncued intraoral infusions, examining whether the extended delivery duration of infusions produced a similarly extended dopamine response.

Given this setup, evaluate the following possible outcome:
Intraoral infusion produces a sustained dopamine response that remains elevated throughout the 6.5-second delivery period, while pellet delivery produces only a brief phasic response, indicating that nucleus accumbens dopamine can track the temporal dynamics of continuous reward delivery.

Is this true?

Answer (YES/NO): NO